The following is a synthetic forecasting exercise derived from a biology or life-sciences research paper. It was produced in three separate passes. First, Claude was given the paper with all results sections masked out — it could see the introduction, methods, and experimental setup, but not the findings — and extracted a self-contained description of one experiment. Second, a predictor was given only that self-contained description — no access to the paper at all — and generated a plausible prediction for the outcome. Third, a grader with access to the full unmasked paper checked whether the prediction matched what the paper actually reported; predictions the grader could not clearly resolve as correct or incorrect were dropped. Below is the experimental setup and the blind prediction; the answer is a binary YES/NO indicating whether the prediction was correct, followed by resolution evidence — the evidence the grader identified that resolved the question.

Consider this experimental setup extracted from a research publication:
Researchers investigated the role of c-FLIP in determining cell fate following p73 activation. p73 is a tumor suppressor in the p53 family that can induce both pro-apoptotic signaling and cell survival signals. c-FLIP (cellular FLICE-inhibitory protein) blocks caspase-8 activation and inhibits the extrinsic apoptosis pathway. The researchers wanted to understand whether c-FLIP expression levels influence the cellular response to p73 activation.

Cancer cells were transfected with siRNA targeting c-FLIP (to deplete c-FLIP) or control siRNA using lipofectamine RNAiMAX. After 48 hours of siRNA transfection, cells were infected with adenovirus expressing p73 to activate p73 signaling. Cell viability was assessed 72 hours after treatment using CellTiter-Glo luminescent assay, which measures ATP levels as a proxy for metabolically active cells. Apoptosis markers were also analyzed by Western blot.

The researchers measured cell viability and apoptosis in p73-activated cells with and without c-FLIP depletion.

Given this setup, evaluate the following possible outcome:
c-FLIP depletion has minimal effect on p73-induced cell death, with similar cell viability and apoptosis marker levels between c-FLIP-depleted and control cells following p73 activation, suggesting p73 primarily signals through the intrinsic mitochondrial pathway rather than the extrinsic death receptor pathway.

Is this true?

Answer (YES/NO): NO